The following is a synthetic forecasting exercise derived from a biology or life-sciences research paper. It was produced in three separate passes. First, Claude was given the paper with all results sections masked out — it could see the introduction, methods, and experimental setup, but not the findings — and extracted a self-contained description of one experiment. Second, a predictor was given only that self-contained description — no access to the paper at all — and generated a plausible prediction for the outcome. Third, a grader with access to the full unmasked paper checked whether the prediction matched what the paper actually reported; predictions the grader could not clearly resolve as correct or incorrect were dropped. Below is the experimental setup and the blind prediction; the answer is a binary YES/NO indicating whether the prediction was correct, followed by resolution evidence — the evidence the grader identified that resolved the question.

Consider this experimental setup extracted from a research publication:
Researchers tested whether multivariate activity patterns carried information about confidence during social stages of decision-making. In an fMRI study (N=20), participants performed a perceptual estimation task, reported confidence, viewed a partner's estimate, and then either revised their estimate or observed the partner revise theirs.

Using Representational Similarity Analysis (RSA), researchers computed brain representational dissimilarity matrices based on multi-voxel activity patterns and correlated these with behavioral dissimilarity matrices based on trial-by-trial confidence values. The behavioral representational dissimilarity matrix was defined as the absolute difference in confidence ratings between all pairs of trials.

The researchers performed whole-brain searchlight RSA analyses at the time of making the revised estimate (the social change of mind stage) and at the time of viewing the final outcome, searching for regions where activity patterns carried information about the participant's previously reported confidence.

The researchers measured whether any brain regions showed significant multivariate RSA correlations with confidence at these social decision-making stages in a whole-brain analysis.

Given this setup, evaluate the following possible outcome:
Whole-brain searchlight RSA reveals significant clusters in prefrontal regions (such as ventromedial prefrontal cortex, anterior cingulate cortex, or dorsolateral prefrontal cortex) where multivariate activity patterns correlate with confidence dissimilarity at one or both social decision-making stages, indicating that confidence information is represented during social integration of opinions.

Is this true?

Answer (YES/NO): NO